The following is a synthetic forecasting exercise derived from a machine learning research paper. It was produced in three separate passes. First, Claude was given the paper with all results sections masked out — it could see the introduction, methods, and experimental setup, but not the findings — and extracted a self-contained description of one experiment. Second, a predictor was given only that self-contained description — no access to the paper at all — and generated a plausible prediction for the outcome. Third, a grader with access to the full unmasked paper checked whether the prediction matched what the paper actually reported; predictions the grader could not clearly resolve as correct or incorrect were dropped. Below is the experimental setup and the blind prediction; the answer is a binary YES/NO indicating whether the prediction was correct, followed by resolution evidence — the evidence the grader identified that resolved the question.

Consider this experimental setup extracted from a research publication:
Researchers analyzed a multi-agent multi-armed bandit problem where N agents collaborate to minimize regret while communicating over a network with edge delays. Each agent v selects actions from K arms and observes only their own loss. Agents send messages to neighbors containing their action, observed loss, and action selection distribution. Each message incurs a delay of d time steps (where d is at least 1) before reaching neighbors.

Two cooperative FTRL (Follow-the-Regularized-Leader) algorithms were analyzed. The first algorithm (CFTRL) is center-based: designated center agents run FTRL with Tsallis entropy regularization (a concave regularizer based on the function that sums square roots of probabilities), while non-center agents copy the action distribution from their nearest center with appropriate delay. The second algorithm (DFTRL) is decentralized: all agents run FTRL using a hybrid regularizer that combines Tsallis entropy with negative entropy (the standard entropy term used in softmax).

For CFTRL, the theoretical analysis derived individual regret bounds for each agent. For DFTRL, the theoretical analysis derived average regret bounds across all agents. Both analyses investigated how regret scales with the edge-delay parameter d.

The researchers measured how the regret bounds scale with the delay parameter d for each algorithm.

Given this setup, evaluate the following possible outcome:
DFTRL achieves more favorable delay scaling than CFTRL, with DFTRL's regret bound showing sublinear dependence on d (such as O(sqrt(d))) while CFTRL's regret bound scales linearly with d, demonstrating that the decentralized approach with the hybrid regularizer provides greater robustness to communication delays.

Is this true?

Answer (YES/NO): YES